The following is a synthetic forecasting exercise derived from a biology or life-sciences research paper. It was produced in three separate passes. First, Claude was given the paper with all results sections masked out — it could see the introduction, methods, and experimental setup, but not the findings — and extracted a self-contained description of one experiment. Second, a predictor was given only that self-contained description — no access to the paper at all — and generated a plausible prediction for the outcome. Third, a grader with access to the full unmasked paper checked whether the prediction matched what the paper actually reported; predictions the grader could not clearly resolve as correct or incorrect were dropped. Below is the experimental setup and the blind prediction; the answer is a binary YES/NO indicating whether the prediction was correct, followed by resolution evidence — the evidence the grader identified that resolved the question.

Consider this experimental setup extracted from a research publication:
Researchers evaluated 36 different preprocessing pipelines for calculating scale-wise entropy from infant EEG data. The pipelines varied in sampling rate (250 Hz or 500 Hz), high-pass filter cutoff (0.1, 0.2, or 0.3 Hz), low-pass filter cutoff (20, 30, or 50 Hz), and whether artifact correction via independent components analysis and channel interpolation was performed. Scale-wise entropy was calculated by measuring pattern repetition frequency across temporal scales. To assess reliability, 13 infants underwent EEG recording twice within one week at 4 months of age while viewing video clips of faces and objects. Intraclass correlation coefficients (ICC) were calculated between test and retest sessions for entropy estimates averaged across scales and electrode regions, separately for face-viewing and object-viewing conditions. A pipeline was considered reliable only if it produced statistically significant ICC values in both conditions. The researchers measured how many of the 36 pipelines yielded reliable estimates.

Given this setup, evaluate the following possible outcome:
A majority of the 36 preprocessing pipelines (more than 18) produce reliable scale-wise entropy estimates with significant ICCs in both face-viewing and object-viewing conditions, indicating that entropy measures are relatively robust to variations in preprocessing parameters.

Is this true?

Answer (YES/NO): NO